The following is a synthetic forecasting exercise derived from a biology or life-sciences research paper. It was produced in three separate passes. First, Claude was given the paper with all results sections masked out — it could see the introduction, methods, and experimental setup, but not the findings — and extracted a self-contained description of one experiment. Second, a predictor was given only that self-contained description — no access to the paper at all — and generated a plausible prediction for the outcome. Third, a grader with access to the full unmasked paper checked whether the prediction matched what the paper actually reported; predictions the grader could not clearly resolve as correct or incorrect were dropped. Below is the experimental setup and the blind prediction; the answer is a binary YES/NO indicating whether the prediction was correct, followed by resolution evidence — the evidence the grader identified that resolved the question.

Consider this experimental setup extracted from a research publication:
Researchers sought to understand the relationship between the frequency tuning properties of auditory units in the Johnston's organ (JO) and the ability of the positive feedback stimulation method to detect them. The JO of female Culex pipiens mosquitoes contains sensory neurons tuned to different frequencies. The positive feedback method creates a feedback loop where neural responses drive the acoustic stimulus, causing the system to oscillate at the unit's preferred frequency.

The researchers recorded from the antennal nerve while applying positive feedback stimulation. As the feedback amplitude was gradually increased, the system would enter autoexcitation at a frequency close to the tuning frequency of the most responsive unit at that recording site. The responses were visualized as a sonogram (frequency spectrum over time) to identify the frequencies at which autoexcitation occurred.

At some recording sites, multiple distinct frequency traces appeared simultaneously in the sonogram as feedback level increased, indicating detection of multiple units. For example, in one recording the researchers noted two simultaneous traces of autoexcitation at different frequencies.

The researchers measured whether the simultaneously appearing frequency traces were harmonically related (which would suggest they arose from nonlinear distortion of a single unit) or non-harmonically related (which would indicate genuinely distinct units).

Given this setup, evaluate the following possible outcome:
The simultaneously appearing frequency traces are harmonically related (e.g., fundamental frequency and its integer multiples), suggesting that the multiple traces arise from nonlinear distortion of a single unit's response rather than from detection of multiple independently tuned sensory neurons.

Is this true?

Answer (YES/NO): NO